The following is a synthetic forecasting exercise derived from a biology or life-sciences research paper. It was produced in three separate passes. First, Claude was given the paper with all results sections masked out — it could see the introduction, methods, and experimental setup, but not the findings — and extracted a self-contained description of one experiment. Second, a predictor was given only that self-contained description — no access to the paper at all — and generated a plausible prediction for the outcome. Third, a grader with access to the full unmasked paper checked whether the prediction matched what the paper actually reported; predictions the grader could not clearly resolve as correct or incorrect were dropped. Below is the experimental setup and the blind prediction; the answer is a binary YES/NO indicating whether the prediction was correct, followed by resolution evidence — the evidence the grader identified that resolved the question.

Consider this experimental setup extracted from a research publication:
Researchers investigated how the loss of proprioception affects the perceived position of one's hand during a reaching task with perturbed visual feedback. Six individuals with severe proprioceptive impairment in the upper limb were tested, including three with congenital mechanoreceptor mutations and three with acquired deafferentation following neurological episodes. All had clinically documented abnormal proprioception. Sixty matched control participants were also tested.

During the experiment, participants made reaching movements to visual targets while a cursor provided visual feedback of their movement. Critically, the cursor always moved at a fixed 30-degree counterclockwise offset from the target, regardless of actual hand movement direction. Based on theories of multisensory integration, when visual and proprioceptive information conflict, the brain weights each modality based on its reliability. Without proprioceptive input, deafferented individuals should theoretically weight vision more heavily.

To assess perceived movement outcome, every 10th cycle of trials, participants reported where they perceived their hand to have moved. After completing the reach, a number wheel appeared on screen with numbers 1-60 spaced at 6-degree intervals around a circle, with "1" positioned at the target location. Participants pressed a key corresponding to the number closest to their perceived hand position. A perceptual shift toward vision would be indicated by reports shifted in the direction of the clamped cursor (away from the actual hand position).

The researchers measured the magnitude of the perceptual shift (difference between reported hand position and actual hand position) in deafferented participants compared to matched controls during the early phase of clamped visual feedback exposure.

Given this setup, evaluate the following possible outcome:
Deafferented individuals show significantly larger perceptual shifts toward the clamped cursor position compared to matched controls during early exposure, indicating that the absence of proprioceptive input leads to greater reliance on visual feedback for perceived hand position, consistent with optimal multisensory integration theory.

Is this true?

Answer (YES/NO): NO